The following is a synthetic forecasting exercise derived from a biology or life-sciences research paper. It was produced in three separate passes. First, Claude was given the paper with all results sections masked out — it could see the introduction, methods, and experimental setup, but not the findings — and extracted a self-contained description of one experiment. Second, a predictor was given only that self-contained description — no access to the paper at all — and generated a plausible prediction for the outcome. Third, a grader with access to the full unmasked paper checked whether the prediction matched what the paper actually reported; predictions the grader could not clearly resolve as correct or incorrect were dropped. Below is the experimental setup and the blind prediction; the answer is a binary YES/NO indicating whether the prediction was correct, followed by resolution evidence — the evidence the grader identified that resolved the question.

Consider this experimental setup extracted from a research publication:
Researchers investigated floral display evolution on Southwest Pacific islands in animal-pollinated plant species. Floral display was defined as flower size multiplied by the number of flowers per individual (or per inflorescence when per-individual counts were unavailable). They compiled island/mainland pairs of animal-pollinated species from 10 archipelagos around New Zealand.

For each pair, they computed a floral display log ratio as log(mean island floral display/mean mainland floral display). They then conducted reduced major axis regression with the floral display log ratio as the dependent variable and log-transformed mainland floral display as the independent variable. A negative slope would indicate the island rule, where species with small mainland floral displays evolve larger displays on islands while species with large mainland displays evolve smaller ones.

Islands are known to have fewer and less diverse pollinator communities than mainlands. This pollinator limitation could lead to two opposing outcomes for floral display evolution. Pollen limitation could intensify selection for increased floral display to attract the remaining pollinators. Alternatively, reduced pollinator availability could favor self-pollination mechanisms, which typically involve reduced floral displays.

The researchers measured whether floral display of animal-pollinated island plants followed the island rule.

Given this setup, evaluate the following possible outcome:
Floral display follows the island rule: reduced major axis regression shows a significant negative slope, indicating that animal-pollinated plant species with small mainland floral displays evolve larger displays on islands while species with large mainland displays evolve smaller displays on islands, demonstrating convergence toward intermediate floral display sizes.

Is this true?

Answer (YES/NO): NO